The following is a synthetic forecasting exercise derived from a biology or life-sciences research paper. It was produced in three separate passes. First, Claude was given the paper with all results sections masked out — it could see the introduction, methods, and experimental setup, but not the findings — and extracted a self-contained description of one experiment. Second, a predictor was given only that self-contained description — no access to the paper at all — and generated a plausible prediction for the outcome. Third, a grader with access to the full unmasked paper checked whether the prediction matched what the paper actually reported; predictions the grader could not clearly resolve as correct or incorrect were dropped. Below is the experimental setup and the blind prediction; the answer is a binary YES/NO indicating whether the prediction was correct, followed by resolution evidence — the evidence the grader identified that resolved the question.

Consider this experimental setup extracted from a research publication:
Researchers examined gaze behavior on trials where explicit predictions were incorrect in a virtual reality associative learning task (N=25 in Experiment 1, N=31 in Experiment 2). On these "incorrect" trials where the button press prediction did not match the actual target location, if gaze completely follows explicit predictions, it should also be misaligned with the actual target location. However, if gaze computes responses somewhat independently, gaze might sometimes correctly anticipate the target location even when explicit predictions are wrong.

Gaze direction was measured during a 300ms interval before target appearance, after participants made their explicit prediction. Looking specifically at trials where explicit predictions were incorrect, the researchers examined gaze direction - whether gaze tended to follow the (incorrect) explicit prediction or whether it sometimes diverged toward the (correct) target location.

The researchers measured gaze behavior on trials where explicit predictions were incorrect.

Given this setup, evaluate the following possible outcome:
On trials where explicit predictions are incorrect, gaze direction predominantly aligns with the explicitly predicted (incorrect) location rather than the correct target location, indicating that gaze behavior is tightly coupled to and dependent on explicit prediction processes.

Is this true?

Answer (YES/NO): YES